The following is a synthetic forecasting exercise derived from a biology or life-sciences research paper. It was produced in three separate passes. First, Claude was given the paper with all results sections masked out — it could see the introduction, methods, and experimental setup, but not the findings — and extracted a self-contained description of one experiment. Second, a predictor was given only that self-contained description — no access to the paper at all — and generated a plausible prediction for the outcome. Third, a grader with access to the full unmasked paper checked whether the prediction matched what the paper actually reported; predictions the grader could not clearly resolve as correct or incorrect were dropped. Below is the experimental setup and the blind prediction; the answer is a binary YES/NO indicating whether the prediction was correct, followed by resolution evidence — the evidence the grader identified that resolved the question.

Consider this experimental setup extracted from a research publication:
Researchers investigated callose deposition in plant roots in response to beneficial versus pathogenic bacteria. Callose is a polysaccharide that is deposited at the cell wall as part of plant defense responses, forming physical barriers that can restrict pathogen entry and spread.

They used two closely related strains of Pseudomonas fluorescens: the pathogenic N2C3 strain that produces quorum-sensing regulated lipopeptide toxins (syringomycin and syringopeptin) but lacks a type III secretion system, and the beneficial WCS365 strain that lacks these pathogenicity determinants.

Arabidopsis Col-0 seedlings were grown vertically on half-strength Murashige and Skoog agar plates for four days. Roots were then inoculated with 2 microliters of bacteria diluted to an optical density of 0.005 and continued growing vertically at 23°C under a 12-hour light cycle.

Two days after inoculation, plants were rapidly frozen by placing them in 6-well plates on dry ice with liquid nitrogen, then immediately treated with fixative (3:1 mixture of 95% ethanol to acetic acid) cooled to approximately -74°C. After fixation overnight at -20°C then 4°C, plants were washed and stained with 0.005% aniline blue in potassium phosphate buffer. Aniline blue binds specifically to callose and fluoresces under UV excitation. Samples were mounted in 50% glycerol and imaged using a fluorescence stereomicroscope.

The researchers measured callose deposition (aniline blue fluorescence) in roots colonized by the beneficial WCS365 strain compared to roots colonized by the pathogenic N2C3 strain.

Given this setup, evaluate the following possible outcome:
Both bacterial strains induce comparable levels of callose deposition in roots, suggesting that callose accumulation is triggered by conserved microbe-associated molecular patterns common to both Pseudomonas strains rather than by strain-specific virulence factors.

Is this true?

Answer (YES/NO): NO